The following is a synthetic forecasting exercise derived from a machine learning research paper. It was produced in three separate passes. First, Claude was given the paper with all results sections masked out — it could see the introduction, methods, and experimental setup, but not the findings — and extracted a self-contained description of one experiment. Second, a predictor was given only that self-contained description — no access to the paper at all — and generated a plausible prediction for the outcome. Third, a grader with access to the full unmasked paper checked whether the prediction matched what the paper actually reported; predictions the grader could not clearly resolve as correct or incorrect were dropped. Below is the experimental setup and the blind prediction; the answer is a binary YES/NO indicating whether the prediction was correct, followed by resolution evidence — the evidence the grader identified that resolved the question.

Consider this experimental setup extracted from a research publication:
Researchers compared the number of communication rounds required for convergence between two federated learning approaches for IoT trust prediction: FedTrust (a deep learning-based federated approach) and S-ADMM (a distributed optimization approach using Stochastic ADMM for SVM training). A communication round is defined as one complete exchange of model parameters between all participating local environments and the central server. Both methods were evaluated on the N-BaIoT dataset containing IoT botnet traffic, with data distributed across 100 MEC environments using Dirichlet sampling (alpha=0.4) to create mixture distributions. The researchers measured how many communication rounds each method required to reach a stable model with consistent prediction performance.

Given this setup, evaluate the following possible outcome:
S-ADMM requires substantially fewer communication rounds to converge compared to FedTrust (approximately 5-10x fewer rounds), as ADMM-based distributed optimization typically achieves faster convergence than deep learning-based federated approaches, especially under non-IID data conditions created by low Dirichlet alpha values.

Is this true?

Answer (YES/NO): NO